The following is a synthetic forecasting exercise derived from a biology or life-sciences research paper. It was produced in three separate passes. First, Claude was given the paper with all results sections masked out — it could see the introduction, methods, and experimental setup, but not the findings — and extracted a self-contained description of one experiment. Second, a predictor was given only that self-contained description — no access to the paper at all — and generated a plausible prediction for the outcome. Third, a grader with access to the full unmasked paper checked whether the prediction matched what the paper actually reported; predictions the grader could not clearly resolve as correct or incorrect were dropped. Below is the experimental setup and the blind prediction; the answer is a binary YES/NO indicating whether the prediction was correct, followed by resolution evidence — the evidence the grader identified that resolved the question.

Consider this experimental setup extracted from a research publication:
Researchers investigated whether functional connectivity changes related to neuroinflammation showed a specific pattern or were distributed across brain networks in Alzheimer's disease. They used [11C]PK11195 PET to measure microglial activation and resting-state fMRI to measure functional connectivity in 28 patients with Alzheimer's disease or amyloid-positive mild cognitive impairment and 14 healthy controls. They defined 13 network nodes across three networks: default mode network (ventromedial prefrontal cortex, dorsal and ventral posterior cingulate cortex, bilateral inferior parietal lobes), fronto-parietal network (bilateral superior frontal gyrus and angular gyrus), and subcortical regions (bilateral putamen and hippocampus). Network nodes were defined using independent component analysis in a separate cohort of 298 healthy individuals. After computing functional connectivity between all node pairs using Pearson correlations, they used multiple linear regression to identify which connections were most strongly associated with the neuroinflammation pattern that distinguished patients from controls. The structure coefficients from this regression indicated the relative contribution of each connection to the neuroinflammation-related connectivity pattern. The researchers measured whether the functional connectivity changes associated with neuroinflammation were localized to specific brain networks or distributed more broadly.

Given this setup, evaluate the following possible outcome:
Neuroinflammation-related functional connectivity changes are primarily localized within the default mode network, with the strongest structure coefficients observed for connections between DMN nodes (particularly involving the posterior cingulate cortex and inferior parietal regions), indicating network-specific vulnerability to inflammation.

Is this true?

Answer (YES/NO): NO